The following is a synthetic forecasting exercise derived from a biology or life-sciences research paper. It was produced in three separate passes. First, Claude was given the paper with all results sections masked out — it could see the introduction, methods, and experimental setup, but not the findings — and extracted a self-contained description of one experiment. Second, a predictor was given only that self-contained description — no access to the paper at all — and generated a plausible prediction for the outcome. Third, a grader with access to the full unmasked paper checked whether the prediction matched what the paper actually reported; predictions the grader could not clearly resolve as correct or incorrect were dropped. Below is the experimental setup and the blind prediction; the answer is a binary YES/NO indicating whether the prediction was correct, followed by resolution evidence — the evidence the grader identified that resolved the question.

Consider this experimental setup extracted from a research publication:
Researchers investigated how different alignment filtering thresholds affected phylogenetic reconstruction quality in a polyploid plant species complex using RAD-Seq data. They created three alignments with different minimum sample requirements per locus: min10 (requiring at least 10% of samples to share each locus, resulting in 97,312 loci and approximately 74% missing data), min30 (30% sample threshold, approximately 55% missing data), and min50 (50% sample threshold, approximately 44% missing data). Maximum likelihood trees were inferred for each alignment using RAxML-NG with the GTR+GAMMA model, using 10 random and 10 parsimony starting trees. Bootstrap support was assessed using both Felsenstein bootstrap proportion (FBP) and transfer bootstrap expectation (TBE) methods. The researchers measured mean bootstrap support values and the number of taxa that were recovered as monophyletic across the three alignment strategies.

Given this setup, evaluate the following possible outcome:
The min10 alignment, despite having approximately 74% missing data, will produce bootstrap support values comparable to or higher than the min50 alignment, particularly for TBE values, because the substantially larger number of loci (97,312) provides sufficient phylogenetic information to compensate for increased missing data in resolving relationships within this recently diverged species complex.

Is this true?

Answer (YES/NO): YES